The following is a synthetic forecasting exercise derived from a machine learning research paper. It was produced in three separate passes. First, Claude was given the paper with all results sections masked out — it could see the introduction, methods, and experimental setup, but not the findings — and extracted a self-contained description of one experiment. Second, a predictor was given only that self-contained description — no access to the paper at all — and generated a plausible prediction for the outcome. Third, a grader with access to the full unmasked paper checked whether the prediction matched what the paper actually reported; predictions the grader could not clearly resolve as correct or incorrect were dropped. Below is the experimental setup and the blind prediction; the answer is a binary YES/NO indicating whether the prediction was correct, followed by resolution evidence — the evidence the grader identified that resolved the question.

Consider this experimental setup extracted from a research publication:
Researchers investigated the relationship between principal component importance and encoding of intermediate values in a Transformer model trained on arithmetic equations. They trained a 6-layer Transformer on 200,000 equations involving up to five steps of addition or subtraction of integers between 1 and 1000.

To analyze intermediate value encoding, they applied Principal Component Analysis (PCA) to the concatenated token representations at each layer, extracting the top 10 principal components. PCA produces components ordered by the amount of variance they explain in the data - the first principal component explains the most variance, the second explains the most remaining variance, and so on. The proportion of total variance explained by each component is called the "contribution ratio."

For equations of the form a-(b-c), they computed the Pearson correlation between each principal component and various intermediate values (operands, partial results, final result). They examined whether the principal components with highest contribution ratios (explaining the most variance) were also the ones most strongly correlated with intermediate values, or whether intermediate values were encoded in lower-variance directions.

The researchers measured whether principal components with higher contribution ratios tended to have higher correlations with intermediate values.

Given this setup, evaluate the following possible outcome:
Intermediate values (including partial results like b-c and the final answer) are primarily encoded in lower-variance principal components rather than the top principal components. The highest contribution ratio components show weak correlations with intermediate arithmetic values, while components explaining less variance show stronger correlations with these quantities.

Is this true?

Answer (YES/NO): NO